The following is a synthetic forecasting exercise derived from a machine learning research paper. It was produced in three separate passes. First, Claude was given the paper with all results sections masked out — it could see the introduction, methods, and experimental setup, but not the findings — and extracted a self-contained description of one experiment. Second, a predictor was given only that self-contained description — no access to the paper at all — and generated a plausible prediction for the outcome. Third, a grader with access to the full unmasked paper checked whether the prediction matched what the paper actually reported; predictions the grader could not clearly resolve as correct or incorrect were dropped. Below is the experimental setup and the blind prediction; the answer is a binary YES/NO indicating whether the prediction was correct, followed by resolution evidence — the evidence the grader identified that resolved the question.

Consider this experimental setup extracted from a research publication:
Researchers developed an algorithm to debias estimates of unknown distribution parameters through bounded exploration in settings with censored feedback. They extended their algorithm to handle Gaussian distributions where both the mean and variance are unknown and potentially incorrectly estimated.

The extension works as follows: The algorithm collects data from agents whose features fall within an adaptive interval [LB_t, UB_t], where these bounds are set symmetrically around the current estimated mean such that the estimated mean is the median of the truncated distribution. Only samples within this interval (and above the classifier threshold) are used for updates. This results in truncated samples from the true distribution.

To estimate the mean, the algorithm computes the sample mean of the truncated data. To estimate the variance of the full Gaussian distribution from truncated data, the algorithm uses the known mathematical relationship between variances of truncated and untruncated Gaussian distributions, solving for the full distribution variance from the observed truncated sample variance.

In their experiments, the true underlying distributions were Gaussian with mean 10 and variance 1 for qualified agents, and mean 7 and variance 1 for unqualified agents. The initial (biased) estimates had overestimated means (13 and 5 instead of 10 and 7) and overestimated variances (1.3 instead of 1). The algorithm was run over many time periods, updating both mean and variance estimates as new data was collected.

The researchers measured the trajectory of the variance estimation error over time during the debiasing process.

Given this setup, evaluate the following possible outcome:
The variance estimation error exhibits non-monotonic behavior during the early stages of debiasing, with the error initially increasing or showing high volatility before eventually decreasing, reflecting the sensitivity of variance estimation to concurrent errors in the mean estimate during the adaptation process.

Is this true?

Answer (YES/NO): YES